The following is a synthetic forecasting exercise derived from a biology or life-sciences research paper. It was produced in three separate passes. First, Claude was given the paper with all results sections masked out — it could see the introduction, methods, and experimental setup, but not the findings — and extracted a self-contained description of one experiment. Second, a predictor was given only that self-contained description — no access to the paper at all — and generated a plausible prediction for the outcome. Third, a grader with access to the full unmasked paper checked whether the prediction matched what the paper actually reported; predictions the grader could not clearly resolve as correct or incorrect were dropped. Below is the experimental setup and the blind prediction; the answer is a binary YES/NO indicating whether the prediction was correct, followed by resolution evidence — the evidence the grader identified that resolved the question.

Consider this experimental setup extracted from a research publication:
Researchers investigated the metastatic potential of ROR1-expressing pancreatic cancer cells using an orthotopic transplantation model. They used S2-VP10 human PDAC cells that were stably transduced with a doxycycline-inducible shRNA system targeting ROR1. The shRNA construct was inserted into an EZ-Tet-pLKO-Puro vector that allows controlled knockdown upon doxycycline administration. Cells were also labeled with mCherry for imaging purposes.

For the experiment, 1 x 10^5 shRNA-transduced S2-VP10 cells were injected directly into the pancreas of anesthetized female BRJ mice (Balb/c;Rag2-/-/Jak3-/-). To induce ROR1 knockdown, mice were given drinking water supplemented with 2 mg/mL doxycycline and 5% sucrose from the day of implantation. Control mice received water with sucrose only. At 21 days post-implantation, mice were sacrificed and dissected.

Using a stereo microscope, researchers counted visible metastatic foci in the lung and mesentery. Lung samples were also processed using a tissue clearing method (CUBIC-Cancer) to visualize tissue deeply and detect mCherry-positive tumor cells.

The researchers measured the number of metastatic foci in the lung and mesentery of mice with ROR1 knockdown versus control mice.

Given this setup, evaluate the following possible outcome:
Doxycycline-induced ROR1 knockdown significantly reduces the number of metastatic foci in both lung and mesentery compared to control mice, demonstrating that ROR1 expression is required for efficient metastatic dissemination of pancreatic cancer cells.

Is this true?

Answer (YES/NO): YES